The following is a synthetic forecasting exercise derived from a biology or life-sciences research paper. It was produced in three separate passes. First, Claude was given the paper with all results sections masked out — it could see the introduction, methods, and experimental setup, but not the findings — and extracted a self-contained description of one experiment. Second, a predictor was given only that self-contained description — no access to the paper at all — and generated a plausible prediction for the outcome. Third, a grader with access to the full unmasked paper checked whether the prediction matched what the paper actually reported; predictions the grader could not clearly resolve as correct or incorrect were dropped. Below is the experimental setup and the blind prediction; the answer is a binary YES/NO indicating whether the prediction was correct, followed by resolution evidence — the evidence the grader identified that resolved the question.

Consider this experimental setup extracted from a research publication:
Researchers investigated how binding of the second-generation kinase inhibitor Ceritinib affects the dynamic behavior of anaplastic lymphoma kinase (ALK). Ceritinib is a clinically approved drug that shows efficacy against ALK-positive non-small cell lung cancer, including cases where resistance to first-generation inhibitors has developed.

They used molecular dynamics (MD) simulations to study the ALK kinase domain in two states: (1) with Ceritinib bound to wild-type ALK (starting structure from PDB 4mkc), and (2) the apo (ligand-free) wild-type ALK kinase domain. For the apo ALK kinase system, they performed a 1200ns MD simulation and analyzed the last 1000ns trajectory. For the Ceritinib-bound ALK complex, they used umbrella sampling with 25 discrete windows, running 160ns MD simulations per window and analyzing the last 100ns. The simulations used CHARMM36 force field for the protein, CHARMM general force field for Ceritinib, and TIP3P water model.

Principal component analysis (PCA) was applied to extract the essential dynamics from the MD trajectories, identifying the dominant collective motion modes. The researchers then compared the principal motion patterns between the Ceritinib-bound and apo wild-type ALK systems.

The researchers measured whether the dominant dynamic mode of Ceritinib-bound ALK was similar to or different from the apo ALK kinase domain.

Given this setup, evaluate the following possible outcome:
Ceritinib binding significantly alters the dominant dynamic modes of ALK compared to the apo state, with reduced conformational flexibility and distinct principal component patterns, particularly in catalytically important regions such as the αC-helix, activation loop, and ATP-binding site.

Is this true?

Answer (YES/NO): NO